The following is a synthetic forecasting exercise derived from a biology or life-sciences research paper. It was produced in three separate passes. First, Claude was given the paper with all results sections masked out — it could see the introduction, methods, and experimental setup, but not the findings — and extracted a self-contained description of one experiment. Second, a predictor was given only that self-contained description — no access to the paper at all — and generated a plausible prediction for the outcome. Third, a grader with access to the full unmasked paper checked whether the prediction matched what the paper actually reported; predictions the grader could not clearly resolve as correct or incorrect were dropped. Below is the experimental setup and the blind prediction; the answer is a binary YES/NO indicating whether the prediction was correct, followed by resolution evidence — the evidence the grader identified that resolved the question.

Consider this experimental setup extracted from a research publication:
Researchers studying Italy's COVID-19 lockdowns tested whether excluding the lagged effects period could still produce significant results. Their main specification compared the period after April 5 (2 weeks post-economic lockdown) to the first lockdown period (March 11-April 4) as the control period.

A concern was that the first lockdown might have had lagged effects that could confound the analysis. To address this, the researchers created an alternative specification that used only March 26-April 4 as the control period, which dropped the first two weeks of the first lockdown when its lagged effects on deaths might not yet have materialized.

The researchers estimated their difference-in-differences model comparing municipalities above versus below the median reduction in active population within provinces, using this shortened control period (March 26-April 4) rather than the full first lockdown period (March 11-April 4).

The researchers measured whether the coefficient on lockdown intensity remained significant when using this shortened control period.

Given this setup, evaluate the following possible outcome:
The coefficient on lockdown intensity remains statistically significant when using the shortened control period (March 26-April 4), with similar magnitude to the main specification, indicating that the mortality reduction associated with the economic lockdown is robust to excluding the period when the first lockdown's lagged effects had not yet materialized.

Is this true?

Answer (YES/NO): YES